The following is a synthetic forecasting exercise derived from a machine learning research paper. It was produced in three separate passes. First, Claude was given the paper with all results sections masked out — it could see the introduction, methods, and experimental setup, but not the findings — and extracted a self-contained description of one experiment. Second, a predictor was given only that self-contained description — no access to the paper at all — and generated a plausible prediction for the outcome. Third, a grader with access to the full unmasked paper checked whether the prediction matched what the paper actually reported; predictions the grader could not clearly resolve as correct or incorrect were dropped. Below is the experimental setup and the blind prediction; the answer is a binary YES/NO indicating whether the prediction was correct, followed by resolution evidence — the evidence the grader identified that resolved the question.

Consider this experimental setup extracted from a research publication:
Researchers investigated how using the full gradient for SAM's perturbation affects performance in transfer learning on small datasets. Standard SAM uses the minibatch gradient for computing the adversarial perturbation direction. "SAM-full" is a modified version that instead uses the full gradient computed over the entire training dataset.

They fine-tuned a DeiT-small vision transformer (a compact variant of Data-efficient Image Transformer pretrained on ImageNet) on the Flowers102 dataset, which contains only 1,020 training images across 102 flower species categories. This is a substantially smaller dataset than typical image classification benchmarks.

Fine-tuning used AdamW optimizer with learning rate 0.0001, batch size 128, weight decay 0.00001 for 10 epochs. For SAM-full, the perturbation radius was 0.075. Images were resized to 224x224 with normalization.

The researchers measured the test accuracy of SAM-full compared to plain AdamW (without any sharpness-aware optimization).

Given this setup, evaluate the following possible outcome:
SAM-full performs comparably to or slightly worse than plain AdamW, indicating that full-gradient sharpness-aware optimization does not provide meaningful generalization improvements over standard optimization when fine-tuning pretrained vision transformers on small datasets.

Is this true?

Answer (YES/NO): NO